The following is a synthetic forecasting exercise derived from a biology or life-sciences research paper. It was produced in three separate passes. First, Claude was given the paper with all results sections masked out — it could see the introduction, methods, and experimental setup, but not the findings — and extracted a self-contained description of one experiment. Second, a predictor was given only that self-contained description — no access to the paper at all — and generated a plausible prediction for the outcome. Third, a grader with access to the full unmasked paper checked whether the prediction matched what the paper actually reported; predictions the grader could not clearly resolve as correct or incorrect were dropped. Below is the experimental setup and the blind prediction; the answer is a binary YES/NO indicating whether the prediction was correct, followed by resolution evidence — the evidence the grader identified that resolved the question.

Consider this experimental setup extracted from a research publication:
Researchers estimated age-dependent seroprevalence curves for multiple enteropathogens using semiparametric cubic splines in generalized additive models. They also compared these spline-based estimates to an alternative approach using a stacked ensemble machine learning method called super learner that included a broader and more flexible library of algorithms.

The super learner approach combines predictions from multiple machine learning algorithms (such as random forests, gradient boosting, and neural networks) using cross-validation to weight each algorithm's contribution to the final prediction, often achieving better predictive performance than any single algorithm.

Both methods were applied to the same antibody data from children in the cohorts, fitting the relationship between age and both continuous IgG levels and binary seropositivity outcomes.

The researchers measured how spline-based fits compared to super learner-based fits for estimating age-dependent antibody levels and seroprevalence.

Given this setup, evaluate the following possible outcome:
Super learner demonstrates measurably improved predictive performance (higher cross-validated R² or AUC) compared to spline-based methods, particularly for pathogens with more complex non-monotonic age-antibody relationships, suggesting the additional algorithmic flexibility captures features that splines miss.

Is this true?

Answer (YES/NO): NO